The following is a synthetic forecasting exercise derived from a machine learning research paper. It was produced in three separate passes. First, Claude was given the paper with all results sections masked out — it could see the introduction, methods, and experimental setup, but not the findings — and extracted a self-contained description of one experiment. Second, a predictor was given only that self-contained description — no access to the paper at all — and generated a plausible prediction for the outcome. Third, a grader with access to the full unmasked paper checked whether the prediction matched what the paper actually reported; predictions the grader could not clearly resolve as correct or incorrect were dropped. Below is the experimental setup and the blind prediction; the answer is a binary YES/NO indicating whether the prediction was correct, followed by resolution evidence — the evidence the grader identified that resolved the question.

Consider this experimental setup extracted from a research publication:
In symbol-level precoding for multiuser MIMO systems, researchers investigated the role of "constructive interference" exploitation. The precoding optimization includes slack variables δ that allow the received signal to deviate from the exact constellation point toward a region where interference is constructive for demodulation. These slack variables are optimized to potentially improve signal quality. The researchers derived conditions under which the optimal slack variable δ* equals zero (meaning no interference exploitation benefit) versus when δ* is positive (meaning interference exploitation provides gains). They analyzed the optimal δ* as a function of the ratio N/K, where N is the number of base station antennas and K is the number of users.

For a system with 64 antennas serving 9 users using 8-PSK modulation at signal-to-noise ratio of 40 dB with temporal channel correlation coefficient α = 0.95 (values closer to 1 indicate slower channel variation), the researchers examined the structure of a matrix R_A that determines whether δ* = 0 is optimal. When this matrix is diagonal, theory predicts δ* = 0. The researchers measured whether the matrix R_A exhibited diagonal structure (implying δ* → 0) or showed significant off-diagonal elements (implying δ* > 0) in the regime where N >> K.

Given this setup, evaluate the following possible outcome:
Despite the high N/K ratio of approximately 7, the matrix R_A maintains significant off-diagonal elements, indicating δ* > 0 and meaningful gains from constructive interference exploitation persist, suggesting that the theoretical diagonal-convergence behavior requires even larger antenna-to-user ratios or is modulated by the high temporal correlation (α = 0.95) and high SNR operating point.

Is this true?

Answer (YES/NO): NO